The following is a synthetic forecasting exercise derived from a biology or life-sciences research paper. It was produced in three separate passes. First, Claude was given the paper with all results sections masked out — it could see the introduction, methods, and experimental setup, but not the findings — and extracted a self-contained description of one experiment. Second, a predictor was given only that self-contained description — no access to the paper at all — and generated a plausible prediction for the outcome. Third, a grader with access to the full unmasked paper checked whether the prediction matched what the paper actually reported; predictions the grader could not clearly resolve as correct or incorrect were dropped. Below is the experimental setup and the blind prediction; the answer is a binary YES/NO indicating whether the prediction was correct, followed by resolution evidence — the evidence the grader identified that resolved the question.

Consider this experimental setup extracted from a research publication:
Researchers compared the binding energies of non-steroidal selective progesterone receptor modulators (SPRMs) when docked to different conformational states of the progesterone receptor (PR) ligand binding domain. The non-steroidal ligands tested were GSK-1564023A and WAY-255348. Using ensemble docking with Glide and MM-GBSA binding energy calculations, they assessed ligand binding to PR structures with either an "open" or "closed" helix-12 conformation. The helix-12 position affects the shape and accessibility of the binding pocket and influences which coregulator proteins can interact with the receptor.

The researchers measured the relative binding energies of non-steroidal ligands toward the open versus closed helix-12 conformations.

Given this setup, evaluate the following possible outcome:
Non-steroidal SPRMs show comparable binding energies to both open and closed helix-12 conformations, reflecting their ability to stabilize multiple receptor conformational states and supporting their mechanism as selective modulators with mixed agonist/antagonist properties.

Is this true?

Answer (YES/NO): NO